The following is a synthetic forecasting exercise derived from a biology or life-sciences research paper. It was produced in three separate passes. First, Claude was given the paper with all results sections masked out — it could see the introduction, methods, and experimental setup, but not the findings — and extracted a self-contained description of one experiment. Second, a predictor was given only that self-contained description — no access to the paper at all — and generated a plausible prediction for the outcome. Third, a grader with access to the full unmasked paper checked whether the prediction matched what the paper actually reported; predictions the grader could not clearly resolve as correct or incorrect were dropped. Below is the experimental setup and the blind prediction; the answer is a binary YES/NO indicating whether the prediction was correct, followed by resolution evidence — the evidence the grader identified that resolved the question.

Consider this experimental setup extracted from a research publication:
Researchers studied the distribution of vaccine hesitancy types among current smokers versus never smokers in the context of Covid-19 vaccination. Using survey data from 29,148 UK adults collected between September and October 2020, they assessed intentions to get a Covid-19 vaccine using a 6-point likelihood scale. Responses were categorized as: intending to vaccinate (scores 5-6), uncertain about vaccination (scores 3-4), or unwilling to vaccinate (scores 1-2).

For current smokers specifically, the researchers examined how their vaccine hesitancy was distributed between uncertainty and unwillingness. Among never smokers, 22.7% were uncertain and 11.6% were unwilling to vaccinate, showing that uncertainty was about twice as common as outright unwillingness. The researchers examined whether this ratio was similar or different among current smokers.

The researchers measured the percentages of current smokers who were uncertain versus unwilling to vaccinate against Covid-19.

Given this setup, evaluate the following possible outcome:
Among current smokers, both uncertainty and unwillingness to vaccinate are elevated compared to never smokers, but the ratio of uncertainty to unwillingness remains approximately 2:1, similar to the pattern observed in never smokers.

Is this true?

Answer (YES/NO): NO